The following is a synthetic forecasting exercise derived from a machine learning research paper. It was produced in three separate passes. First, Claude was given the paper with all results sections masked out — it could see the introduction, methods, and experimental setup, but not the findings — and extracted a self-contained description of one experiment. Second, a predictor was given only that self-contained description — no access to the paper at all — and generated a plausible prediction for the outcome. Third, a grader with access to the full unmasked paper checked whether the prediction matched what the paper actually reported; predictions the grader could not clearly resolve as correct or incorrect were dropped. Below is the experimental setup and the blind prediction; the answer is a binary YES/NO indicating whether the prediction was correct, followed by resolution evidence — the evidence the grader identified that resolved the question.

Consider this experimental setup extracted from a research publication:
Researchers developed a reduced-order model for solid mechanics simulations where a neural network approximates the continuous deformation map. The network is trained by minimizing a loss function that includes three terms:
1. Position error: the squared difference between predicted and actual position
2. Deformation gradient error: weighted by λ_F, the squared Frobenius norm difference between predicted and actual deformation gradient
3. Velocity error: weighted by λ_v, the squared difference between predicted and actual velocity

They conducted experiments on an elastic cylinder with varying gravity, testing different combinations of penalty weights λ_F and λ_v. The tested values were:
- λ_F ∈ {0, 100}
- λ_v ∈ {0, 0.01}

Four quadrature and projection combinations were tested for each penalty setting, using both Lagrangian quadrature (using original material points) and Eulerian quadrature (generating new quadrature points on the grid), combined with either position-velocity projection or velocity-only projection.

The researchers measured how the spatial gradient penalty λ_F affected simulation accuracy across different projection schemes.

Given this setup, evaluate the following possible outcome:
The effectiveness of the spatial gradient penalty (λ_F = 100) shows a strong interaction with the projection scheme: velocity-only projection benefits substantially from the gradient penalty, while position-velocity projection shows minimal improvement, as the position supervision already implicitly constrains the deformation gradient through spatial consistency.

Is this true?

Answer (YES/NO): NO